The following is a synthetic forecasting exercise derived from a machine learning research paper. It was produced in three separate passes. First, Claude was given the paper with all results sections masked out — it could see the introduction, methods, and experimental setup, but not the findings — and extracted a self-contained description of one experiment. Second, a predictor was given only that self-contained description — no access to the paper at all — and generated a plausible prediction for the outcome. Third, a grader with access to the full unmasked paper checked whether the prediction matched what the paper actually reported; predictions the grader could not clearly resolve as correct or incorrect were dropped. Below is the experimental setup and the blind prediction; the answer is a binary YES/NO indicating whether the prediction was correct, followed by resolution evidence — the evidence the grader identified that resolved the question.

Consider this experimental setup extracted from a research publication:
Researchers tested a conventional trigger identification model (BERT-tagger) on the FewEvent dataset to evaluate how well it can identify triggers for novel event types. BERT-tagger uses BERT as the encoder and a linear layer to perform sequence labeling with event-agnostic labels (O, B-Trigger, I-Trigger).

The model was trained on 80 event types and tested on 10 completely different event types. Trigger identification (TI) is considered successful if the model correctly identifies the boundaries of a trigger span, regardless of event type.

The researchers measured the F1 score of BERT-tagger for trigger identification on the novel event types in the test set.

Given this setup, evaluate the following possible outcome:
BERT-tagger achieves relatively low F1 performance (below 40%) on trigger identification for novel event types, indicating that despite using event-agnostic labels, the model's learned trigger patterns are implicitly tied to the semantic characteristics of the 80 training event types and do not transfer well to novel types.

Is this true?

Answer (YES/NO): YES